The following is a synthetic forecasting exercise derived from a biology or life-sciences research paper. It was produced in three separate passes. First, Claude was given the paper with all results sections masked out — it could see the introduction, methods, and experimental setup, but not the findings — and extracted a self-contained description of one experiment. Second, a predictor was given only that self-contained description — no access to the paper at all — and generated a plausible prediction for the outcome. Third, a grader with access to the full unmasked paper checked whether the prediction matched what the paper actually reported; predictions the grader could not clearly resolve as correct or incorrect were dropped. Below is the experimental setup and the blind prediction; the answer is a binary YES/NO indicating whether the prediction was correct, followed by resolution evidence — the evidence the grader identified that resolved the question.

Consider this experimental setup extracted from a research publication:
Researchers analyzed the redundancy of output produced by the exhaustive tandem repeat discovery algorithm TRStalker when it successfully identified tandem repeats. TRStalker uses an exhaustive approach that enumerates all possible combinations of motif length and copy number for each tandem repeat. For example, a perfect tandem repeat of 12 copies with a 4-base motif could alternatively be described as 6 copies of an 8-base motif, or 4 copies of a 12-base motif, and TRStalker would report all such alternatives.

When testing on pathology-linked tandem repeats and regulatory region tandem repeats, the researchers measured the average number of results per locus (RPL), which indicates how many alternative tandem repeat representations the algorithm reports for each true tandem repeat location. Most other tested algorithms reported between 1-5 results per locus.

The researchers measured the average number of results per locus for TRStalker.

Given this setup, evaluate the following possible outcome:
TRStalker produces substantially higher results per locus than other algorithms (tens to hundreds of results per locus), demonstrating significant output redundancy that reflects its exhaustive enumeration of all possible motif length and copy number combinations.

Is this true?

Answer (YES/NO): YES